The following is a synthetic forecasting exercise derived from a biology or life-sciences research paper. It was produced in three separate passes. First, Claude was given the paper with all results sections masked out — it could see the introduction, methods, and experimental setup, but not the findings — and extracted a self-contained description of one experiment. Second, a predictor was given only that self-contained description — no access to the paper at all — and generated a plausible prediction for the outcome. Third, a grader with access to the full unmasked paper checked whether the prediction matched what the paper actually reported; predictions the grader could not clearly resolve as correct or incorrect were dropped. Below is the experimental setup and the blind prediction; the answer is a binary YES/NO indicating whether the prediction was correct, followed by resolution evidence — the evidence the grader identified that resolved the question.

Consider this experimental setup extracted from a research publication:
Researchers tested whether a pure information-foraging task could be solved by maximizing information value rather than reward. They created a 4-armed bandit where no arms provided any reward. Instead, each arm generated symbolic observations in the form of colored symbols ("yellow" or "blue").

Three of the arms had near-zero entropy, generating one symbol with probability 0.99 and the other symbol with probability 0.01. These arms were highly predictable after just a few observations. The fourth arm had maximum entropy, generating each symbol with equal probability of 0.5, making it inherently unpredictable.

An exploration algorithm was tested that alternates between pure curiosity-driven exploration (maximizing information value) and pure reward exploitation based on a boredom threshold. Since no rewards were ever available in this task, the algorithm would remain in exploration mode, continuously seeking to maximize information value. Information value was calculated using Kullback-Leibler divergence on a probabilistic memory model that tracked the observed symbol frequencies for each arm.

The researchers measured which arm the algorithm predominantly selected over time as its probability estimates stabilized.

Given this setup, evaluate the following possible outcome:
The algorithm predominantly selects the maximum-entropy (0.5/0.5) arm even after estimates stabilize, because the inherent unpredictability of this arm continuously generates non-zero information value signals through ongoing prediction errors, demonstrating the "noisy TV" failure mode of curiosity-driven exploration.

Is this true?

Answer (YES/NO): NO